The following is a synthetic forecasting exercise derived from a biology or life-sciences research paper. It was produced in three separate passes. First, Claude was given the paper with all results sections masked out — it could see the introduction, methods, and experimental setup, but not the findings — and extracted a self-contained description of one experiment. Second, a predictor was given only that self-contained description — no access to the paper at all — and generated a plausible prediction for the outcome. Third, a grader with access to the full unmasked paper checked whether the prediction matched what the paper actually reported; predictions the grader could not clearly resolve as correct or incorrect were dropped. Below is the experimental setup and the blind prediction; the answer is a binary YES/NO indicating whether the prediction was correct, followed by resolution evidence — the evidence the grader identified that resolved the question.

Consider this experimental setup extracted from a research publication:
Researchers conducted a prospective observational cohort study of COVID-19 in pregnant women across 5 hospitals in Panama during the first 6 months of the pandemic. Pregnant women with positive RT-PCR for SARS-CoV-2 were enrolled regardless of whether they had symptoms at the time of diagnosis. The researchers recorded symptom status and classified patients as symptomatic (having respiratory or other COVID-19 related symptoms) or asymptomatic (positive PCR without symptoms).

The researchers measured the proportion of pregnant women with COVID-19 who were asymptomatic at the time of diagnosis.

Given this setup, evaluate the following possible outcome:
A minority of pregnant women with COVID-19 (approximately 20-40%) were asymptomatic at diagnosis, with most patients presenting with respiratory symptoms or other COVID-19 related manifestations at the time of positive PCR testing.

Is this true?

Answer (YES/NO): NO